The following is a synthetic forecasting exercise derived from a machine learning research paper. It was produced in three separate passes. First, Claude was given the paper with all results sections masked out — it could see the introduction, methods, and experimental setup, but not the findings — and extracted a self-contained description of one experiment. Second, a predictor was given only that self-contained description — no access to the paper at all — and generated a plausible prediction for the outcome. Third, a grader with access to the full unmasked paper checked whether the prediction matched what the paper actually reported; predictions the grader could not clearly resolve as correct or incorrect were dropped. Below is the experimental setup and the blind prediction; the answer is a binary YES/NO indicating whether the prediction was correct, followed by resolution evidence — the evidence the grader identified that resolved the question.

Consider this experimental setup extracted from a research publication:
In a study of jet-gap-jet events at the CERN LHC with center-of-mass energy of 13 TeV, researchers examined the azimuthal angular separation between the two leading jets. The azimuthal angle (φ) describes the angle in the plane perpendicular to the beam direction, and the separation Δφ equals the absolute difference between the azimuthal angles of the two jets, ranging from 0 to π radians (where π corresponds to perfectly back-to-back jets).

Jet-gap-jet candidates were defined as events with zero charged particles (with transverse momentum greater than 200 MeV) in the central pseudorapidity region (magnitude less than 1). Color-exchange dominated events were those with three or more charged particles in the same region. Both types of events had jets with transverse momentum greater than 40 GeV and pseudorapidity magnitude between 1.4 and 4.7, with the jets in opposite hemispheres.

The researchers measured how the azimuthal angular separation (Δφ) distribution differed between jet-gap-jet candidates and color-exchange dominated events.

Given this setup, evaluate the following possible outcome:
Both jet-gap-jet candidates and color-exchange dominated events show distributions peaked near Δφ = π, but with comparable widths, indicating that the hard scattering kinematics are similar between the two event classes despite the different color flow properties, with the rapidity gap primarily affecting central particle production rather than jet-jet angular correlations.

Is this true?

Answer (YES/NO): NO